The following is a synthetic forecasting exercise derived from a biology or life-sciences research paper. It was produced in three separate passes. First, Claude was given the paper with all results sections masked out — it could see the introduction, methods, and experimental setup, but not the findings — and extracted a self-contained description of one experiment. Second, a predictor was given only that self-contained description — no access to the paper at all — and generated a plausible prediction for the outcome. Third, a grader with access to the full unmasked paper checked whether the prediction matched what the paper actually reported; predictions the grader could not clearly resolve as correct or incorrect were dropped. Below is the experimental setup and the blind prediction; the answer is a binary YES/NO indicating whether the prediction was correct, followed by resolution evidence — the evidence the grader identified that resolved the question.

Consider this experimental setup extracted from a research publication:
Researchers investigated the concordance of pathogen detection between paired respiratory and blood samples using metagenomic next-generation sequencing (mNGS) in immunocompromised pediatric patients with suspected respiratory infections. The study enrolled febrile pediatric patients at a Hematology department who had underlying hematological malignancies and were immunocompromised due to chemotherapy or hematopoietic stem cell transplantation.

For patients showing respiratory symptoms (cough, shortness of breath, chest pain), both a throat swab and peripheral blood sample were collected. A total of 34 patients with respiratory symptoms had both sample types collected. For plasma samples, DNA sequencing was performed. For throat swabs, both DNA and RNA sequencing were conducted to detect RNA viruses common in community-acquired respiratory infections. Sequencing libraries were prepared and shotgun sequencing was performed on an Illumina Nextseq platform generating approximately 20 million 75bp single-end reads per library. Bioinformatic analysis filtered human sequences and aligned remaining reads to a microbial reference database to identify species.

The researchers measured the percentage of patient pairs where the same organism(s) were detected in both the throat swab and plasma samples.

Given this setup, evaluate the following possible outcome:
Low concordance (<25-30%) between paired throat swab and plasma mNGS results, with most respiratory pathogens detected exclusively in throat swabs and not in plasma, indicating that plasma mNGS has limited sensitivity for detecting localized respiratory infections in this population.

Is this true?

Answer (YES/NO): NO